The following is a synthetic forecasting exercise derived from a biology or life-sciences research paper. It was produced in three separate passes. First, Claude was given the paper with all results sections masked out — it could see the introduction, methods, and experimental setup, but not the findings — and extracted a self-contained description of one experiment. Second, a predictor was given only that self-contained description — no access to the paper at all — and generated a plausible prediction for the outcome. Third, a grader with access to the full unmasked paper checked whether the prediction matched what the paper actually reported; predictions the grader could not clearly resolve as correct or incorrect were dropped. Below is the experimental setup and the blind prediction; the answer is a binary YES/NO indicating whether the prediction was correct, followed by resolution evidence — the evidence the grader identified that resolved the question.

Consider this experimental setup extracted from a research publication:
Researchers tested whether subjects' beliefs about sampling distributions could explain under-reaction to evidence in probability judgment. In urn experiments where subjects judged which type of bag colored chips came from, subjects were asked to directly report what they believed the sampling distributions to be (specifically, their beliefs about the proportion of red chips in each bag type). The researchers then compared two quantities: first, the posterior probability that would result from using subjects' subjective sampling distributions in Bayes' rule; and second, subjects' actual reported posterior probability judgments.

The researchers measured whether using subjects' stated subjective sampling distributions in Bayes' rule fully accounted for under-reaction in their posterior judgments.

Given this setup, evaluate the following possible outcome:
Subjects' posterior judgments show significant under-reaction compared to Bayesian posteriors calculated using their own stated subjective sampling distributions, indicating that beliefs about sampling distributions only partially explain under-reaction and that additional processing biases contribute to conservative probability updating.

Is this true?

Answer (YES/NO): YES